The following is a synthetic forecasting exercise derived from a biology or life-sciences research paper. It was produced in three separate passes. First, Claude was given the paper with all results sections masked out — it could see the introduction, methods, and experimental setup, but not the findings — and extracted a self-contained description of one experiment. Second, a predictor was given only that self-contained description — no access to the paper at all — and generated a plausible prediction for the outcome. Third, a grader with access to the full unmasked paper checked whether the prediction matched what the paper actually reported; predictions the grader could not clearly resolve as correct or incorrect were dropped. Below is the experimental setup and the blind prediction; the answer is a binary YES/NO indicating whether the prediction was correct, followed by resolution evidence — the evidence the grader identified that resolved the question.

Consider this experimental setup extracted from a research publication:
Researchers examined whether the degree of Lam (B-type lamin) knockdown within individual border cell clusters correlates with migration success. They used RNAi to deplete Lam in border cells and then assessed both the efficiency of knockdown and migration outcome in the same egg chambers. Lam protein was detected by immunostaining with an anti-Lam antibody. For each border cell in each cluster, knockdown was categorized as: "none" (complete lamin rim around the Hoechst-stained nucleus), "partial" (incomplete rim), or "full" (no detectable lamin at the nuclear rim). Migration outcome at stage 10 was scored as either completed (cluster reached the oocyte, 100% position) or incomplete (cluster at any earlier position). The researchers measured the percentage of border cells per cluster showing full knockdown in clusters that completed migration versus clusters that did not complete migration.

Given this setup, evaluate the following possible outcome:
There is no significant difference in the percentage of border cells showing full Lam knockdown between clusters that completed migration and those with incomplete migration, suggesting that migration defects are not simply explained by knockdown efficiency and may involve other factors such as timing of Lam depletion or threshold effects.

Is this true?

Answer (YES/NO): NO